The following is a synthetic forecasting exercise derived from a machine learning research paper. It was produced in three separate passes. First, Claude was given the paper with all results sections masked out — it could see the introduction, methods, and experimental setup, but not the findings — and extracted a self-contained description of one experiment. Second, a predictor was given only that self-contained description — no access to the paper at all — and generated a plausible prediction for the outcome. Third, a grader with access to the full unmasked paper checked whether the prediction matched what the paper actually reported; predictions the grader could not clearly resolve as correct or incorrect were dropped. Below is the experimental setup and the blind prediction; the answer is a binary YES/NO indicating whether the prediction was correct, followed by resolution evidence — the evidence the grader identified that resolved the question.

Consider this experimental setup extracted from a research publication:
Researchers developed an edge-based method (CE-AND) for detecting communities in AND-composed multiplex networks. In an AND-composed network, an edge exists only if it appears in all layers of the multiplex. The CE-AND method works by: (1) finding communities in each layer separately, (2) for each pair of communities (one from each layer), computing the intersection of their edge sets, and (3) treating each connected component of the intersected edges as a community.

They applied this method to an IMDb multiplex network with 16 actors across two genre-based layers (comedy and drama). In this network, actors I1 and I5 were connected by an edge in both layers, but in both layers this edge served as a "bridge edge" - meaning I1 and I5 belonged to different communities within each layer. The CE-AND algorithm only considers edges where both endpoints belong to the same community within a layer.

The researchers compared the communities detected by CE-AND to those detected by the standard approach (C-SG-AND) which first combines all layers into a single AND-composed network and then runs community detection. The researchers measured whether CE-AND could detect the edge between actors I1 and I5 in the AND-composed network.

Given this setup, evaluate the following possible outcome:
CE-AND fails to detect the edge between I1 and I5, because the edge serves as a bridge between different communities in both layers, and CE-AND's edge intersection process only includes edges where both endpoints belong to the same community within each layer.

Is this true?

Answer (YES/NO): YES